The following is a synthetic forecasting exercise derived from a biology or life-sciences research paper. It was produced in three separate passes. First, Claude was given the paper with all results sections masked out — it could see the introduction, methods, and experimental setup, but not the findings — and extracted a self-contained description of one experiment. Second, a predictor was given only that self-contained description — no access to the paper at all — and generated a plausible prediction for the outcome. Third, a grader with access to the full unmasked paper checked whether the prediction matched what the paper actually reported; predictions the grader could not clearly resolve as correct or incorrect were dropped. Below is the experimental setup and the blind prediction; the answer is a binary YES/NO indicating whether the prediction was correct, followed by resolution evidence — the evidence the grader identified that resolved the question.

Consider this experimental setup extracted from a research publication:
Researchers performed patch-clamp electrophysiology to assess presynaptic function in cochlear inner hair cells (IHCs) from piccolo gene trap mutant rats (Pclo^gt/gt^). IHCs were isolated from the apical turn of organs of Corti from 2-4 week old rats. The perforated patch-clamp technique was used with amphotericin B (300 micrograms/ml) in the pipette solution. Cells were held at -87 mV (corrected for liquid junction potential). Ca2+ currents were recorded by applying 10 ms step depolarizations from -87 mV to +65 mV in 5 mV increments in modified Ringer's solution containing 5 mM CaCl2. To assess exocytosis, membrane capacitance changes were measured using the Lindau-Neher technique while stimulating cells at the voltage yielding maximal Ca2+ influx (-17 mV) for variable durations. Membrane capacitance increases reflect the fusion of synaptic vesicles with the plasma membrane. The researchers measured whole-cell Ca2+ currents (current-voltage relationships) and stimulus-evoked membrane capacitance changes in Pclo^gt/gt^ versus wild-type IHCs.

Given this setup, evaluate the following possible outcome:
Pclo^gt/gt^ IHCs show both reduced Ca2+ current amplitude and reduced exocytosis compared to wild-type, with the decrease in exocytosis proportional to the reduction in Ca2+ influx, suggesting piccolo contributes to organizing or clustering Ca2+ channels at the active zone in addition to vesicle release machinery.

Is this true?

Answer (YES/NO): NO